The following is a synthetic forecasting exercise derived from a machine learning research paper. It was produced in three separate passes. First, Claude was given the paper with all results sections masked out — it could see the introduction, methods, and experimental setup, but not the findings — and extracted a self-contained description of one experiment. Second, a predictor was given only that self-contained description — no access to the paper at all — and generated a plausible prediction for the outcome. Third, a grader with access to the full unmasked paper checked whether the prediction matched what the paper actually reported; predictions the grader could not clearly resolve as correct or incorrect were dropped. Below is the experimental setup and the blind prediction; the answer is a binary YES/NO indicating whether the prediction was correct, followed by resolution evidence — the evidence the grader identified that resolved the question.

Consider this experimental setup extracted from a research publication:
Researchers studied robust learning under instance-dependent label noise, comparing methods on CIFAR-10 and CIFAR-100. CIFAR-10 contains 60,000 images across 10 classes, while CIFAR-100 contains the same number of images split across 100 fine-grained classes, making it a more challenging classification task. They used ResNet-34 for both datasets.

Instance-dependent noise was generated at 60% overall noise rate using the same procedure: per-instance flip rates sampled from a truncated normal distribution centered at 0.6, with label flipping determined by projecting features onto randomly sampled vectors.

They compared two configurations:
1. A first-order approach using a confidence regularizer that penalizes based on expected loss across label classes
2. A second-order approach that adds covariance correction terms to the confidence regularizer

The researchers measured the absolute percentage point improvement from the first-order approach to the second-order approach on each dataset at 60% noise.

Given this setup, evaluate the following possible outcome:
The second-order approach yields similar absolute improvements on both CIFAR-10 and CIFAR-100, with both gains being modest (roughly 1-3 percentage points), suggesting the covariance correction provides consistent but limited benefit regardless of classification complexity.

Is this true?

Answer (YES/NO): NO